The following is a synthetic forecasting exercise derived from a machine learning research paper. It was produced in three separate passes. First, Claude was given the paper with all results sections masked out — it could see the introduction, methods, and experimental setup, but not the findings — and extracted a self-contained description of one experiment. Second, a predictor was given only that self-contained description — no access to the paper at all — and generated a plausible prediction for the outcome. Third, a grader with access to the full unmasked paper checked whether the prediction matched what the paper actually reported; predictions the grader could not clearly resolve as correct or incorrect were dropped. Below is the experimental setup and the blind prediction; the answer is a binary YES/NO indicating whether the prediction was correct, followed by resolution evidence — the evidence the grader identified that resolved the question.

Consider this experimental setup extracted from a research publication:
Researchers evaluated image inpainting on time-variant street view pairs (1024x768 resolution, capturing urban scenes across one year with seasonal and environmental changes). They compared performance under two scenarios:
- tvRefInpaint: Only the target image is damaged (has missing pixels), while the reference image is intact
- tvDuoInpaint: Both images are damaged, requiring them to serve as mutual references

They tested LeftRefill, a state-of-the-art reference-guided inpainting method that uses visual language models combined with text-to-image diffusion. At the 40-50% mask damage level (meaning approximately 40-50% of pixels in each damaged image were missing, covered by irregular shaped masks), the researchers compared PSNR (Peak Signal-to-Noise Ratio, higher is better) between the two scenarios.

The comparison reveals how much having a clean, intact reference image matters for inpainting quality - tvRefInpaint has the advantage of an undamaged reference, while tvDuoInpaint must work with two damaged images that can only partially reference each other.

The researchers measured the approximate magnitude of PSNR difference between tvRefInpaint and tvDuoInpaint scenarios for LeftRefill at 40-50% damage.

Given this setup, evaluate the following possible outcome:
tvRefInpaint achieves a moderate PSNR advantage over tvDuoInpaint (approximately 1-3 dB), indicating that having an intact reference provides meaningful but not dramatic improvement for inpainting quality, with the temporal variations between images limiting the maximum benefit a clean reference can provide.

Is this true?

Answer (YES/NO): NO